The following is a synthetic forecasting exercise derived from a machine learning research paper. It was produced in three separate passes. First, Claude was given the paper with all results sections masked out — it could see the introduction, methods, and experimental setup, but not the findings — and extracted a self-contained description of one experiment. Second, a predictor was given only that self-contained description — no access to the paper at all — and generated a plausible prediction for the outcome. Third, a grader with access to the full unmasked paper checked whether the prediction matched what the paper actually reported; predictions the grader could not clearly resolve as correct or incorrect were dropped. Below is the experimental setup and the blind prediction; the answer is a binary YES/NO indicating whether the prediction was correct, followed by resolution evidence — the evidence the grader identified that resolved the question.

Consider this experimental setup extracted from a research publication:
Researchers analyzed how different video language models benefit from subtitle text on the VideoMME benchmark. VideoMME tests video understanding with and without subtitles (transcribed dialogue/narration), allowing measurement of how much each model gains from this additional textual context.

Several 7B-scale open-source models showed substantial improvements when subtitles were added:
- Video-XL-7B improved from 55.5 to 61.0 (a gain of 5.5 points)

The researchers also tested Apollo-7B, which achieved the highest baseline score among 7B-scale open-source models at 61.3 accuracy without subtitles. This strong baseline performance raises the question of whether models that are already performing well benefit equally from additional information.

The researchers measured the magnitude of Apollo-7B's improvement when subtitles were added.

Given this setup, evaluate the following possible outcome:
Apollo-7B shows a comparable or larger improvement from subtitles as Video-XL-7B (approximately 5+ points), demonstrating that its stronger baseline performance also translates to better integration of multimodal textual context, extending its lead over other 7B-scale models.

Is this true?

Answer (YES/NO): NO